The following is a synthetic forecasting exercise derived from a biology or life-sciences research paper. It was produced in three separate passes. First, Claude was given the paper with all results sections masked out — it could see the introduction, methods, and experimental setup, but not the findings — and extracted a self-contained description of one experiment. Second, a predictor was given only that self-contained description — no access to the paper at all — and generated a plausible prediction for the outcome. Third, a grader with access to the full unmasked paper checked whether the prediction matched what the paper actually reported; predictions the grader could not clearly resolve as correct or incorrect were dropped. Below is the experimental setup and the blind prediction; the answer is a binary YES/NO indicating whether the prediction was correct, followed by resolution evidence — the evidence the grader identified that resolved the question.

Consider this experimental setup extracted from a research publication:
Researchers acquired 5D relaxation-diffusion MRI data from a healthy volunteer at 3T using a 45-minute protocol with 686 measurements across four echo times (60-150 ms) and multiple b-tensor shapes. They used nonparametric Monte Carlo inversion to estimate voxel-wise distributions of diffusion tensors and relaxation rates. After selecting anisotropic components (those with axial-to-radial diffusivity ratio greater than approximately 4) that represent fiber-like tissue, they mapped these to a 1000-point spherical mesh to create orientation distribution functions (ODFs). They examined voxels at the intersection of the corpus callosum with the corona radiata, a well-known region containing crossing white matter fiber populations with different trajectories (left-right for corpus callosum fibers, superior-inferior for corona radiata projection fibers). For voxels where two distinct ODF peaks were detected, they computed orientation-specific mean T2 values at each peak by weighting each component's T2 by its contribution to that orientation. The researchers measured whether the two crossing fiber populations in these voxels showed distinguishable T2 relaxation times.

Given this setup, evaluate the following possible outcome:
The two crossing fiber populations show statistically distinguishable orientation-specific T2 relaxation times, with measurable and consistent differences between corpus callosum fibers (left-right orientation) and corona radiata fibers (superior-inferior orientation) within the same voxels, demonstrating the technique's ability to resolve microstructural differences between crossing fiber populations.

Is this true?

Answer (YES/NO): YES